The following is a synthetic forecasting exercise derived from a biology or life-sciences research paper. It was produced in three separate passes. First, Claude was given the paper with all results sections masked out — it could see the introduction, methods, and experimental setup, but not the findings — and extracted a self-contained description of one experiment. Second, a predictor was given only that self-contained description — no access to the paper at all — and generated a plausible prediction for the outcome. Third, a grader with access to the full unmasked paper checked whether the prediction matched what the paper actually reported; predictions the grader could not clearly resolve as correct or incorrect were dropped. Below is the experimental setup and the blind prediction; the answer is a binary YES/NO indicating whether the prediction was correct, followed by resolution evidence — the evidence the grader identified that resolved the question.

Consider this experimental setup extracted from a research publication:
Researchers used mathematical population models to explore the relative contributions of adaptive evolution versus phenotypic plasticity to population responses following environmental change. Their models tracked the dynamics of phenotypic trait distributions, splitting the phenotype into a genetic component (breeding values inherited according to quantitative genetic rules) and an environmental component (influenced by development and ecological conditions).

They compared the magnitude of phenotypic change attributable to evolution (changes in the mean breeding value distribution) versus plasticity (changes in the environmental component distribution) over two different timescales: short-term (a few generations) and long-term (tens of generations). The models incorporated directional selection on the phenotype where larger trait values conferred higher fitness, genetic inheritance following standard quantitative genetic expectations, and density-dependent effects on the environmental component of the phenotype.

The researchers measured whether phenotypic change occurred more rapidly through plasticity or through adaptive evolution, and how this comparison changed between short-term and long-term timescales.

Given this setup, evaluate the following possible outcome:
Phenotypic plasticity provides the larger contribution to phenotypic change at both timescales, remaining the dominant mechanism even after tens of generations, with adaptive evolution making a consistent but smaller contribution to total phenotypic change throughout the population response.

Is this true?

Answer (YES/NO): NO